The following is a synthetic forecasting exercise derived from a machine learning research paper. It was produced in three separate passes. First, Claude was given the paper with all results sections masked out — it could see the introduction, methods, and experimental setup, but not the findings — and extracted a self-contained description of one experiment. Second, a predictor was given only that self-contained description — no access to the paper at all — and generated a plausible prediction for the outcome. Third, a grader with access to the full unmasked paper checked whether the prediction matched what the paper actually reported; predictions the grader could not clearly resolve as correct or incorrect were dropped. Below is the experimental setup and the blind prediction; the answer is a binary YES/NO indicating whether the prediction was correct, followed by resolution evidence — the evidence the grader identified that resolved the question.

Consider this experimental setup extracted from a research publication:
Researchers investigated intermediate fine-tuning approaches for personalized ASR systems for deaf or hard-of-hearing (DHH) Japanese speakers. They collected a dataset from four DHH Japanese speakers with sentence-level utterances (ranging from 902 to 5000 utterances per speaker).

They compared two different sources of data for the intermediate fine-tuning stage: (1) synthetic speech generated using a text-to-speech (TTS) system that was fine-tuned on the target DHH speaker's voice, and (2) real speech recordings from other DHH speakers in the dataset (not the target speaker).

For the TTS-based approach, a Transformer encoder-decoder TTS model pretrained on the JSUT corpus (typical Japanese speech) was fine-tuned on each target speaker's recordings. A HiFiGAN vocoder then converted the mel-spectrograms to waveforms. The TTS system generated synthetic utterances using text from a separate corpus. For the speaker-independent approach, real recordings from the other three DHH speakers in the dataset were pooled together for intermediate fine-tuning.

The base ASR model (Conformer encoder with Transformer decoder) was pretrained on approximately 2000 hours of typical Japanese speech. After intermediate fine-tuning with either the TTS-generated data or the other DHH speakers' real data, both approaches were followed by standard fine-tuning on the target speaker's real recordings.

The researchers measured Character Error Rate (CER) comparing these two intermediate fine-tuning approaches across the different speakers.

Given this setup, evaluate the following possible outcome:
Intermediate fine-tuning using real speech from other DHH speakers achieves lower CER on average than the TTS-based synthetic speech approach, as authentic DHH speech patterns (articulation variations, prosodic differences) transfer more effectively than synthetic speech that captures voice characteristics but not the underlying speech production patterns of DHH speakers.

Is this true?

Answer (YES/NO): NO